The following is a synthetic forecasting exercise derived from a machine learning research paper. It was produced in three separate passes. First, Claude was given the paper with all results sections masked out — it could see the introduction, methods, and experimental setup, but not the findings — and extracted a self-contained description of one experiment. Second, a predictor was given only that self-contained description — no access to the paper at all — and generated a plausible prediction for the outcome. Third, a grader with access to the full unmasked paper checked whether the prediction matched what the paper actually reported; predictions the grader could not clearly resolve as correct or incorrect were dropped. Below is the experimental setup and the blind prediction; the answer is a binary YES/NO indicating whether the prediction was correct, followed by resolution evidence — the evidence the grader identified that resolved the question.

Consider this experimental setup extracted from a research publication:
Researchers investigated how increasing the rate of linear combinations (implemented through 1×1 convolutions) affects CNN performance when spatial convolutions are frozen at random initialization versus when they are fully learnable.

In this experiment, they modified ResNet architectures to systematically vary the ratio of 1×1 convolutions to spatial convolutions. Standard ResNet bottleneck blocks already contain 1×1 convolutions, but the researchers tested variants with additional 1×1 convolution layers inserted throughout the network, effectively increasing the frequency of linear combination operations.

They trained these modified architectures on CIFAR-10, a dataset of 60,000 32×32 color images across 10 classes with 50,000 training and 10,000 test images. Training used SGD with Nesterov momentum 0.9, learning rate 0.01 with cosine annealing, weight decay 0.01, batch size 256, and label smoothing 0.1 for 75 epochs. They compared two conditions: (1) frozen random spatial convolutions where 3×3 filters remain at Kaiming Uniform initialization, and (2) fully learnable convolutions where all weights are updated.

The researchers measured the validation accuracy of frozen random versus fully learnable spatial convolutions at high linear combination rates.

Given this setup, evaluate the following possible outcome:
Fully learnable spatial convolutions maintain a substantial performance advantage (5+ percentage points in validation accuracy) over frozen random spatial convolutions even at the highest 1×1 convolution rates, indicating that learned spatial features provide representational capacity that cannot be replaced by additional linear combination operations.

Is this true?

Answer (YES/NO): NO